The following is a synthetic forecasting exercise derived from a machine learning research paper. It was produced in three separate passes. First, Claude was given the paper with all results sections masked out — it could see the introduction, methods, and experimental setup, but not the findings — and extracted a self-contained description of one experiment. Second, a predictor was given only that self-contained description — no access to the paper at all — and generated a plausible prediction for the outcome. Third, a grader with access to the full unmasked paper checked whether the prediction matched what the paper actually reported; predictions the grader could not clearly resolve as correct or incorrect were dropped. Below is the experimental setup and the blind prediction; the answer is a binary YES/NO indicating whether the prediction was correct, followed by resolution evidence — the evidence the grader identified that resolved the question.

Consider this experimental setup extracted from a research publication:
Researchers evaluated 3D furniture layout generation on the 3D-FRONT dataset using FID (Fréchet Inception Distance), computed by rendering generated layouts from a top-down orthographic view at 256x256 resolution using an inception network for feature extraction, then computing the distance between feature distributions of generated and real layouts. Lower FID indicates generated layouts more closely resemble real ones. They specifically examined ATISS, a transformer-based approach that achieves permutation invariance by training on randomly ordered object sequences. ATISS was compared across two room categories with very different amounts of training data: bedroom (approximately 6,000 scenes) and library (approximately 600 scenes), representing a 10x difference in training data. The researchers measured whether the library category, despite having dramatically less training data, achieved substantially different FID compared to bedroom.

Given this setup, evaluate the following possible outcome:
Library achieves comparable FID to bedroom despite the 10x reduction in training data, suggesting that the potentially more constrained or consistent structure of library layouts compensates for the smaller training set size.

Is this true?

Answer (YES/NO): YES